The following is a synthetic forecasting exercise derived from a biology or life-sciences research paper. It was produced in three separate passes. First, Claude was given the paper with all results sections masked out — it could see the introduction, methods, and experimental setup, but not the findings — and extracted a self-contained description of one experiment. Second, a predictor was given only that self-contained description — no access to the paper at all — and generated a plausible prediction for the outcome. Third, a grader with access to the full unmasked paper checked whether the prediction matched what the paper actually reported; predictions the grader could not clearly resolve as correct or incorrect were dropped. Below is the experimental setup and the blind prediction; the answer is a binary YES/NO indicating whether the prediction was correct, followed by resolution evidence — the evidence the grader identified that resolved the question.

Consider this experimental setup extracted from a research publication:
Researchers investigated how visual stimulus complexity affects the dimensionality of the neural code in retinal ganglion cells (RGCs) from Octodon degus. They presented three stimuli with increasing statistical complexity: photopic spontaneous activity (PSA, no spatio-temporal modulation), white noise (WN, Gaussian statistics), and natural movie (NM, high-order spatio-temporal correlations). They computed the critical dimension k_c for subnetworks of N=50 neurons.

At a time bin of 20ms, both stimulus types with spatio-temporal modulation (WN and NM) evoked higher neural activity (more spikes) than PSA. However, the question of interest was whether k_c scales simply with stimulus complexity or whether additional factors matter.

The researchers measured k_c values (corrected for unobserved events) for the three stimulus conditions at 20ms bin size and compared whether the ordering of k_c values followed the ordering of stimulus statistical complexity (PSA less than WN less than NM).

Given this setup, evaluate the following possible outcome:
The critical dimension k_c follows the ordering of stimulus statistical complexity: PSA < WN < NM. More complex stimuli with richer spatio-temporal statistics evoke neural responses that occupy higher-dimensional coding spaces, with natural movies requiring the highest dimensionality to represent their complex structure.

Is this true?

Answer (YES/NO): NO